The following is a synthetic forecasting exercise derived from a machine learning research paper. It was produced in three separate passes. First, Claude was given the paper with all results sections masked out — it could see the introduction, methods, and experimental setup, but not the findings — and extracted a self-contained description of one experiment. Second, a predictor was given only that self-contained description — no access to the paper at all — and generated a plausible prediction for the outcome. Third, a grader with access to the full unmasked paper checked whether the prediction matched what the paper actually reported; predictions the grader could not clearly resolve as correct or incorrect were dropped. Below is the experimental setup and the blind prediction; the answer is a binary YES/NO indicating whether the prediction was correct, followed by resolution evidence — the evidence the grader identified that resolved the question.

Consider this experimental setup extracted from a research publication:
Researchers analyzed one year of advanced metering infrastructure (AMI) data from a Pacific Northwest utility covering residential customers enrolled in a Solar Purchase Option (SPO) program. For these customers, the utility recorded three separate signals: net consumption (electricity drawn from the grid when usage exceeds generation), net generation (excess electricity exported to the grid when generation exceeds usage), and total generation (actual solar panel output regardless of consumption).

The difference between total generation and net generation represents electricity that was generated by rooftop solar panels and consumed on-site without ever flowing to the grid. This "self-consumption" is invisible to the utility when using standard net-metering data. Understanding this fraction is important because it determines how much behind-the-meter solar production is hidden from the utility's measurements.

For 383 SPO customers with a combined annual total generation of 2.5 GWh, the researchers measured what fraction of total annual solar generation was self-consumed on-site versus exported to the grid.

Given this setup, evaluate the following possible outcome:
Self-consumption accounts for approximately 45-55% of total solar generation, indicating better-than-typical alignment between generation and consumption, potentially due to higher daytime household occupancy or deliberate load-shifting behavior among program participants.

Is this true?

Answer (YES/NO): YES